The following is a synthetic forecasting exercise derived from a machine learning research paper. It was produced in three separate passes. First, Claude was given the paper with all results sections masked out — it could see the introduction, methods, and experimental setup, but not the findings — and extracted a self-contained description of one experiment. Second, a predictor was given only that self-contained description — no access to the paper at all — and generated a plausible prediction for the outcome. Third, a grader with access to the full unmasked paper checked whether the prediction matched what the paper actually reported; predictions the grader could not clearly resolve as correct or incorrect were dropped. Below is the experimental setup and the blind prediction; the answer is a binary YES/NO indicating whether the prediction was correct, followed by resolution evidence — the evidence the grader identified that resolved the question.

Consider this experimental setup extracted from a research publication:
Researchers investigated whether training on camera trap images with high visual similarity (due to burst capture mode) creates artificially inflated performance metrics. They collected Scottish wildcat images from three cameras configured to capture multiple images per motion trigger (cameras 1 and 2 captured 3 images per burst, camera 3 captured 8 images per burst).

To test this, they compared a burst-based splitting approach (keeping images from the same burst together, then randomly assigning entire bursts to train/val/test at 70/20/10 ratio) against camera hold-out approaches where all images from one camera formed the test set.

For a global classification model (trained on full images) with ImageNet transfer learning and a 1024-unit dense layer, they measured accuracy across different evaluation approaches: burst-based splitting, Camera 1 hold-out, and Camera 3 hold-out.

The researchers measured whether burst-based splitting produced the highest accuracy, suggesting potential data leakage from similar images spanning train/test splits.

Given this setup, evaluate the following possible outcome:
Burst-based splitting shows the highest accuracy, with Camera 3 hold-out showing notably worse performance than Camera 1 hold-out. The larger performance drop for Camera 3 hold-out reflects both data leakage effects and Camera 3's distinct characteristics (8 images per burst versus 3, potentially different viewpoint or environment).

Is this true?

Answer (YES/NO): NO